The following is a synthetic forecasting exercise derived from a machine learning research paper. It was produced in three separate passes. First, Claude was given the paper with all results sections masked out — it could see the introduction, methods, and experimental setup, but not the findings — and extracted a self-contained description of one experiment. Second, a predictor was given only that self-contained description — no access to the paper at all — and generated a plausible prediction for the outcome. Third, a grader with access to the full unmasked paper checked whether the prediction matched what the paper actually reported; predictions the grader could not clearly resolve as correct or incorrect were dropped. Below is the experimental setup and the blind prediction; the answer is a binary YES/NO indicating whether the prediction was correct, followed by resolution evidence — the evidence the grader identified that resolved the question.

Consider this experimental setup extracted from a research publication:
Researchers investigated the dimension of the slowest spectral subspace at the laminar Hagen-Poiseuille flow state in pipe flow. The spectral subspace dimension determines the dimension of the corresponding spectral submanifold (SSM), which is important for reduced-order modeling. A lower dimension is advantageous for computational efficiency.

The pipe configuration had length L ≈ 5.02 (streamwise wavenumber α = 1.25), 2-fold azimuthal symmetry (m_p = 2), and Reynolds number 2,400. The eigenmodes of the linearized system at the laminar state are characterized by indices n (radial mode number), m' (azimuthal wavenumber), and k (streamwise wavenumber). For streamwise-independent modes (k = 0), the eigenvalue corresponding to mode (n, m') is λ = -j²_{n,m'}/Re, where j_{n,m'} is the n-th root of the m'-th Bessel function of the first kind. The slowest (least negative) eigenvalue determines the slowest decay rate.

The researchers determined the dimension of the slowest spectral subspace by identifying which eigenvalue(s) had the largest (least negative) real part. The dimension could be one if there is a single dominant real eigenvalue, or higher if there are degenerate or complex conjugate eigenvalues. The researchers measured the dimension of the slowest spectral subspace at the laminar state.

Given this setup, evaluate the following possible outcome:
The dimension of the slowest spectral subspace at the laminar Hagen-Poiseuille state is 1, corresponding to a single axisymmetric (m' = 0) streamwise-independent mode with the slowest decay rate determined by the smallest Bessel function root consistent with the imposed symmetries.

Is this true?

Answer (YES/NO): NO